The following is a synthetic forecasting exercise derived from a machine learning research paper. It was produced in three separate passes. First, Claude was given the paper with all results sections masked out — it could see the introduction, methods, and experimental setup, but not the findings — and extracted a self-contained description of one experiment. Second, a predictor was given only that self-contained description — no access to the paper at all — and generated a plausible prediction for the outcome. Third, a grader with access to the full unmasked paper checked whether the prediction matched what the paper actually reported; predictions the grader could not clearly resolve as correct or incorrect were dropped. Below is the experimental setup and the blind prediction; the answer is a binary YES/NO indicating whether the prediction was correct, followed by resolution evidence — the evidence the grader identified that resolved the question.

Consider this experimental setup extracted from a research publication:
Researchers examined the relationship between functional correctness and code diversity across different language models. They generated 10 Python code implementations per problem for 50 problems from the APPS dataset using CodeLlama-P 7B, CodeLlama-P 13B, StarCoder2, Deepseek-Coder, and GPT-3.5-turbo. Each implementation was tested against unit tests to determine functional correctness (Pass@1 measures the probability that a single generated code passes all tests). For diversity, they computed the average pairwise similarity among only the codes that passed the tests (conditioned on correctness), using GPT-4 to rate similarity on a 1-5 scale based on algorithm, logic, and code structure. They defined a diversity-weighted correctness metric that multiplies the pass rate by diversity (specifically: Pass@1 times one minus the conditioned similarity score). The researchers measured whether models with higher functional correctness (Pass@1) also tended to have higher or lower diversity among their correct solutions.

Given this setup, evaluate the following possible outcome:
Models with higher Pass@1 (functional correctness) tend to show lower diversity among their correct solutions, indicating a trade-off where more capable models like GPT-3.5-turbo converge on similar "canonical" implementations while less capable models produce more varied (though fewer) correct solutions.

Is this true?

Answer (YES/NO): YES